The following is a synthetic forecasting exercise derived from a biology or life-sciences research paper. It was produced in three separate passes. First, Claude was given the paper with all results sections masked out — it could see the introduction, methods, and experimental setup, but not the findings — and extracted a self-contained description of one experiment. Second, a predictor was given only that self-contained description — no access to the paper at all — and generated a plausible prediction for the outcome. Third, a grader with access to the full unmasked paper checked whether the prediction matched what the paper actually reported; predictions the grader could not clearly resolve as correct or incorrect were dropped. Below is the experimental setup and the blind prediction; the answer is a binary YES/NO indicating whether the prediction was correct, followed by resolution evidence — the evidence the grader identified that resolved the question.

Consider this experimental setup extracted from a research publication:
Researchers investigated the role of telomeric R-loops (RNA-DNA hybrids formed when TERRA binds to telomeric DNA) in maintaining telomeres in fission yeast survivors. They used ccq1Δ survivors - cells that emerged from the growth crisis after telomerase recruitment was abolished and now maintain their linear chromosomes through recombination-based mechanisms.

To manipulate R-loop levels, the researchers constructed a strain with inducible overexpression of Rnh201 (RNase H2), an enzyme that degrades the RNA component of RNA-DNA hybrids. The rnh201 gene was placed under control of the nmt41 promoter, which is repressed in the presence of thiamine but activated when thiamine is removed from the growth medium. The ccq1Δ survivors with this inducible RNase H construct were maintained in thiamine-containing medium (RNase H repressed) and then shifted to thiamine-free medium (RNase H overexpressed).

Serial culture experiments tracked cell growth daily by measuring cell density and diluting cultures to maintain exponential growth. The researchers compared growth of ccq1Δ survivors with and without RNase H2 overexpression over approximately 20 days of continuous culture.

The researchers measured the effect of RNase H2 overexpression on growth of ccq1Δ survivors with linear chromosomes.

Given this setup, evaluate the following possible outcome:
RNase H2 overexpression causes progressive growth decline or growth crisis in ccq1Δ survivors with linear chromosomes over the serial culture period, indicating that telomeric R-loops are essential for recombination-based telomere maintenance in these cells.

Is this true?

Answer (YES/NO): YES